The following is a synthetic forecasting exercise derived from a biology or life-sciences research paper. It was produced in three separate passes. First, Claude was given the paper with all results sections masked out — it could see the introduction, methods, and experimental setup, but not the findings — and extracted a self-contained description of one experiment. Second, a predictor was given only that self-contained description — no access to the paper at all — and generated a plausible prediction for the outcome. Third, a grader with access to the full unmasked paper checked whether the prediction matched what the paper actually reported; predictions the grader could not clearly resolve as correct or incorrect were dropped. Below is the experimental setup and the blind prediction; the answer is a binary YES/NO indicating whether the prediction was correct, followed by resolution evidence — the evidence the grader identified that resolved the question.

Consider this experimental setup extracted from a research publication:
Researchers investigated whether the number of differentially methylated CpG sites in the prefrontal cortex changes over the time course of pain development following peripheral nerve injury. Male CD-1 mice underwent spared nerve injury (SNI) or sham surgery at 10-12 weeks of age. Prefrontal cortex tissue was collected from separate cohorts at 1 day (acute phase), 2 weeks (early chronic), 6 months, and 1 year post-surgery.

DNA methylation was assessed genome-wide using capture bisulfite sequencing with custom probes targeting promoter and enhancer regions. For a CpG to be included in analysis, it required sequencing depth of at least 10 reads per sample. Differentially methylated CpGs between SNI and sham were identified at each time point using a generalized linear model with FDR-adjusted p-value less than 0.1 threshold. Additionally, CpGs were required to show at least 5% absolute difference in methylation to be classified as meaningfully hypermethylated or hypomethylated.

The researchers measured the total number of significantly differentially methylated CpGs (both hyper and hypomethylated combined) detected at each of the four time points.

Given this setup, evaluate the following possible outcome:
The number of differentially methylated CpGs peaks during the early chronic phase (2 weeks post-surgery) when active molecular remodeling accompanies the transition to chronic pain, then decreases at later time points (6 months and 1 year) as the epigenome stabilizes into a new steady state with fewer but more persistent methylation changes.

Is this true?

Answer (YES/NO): NO